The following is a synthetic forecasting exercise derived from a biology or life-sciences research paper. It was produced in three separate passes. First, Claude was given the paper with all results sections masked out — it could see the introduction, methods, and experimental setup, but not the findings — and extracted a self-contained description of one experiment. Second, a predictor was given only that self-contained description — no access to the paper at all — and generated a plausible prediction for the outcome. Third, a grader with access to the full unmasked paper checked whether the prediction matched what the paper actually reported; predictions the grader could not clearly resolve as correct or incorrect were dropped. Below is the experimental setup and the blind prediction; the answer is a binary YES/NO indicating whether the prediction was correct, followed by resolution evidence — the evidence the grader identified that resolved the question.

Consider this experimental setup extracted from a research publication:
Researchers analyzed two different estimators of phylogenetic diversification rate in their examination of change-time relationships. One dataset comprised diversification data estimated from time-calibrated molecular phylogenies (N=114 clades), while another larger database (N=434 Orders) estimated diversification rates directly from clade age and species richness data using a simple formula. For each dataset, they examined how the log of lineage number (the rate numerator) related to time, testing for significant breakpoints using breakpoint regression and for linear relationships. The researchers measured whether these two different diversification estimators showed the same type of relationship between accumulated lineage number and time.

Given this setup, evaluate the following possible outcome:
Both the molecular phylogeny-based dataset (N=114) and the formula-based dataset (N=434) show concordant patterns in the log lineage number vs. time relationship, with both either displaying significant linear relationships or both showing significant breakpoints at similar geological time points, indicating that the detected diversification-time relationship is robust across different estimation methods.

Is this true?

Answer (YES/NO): NO